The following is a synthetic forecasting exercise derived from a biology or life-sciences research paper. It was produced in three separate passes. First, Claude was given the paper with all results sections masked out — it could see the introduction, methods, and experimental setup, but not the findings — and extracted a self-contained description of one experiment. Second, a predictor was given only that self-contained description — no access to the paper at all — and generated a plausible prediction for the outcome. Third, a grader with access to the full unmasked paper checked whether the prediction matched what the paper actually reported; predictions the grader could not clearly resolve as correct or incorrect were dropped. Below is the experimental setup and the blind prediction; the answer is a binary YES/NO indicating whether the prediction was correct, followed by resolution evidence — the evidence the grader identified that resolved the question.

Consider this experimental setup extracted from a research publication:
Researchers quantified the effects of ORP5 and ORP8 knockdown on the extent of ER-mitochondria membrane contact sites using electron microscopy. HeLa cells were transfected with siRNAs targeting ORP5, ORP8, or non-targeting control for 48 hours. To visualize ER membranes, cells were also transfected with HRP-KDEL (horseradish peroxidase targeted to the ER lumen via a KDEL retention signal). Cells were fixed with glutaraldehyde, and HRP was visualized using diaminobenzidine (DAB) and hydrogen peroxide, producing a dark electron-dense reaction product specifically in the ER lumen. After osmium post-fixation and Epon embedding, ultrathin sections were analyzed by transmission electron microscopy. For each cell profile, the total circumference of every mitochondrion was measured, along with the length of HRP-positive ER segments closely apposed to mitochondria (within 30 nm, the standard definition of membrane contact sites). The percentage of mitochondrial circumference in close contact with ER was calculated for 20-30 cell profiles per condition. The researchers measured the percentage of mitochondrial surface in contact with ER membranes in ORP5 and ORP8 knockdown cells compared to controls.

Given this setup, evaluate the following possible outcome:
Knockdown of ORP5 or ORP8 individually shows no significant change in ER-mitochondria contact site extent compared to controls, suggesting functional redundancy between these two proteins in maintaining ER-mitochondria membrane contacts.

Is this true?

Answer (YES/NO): NO